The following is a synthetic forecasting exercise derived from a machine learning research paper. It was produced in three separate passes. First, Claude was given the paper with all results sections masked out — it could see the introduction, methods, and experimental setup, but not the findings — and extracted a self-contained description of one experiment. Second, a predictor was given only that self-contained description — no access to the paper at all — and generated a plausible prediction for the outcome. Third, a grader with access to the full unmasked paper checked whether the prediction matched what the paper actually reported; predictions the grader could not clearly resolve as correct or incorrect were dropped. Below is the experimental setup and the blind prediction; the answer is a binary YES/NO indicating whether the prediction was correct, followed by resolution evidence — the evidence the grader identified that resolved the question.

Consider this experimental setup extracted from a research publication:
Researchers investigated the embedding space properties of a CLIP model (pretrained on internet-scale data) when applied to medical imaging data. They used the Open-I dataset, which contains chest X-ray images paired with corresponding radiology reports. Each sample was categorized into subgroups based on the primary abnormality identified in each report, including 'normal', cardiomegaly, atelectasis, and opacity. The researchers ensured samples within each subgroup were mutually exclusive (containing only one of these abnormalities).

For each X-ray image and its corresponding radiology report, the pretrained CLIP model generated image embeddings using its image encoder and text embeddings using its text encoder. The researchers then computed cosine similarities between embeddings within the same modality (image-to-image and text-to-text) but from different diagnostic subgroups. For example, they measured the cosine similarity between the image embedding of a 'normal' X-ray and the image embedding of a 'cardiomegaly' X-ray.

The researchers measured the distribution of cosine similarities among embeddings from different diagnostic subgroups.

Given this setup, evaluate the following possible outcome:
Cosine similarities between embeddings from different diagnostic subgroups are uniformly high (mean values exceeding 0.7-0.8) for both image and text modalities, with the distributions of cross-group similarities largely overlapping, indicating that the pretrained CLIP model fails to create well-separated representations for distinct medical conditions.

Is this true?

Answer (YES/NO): YES